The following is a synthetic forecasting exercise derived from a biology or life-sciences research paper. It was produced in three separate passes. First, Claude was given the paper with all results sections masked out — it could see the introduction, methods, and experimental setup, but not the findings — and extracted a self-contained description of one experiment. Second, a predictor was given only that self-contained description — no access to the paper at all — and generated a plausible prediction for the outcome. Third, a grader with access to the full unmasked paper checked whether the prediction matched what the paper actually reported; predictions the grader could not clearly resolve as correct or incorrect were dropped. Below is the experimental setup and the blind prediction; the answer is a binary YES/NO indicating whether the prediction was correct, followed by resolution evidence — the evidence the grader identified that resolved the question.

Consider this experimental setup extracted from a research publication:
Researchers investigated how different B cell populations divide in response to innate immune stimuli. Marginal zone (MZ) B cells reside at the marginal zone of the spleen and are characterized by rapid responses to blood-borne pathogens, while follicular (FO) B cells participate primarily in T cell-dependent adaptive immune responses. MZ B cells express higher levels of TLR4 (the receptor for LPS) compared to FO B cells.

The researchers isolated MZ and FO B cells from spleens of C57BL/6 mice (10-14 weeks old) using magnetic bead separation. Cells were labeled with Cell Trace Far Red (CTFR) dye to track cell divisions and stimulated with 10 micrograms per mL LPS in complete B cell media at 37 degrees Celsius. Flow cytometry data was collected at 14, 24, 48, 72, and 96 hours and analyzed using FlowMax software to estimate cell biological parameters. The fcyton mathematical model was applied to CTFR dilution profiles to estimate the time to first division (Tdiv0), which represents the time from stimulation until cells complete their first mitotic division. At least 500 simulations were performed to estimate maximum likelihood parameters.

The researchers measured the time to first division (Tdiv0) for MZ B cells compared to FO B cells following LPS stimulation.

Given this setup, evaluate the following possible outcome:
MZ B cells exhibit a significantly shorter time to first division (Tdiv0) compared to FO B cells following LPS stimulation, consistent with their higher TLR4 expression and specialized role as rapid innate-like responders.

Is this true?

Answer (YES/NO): YES